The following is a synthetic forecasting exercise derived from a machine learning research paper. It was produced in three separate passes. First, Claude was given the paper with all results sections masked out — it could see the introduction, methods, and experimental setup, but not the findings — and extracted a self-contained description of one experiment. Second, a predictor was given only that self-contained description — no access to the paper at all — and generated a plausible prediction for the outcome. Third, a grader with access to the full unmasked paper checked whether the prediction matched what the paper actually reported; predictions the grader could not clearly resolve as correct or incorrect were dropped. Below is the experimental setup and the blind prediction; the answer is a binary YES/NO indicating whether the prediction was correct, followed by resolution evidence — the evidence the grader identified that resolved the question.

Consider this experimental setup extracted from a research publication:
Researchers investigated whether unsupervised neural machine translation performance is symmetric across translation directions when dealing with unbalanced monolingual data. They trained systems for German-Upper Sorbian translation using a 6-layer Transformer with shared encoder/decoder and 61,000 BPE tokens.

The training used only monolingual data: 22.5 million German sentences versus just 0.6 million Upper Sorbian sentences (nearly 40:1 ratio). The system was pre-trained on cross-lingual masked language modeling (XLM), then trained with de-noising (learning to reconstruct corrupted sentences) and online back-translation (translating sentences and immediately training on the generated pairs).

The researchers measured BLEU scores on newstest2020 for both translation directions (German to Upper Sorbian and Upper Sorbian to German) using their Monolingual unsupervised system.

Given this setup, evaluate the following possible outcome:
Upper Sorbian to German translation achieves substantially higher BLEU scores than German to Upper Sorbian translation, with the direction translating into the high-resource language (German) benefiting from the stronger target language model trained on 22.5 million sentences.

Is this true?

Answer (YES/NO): NO